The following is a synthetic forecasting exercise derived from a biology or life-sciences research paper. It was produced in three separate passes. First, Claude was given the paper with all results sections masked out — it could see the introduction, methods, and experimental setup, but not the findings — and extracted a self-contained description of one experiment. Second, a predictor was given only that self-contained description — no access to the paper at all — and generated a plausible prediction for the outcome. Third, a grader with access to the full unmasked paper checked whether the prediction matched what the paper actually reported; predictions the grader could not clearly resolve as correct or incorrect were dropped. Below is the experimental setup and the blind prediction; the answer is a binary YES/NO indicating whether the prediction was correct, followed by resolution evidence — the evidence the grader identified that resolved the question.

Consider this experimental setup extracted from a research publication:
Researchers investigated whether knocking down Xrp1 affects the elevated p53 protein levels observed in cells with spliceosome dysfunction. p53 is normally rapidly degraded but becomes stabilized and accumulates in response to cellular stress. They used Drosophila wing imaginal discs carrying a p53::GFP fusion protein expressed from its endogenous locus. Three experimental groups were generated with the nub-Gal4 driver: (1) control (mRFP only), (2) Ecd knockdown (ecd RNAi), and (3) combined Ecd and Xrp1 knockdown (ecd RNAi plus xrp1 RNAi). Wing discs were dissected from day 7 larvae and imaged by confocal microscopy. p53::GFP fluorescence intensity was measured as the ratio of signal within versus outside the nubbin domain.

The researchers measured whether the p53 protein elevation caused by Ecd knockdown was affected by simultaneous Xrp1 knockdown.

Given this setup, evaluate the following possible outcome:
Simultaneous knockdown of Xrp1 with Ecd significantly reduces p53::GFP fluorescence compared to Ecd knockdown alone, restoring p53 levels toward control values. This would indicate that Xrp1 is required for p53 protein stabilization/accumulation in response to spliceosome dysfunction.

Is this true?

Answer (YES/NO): YES